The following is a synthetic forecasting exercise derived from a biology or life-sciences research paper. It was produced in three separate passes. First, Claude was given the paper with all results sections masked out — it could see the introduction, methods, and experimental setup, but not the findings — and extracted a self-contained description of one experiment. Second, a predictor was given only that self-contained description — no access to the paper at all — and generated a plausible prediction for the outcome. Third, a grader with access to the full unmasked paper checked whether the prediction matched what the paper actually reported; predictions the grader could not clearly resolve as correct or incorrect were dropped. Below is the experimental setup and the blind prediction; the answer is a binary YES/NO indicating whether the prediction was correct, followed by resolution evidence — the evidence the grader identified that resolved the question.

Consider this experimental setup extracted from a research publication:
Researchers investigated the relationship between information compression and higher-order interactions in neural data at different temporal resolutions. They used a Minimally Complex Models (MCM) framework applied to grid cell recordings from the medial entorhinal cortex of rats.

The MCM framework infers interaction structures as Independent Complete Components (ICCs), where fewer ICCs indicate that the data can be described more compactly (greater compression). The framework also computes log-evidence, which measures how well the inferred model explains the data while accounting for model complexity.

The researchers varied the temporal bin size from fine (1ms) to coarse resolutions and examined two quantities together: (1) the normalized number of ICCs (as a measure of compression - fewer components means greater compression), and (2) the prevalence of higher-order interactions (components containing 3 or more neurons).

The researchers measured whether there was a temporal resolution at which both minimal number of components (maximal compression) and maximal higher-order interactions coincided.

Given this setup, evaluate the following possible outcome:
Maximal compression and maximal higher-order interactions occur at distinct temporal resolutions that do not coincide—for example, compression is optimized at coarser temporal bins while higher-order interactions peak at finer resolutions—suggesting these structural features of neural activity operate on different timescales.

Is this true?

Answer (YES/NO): NO